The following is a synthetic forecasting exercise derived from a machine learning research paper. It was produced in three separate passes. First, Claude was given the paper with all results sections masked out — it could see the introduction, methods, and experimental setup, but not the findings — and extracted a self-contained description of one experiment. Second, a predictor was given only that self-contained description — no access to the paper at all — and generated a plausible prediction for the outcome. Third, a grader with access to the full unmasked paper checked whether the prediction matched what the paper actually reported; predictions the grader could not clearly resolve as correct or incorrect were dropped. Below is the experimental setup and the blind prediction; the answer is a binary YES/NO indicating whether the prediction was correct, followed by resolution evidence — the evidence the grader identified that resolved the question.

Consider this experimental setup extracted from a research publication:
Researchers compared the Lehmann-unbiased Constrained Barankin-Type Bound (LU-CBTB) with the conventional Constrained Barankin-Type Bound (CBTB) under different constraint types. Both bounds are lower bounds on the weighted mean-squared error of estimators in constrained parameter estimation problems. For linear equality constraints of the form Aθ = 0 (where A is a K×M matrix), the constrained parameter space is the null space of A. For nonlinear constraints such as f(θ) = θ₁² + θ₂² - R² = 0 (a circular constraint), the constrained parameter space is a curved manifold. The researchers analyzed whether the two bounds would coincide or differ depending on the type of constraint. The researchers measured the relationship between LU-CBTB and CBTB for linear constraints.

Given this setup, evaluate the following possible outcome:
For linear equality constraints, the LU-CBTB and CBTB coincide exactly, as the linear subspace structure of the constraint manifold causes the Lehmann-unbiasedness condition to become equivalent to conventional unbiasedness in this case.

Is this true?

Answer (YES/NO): YES